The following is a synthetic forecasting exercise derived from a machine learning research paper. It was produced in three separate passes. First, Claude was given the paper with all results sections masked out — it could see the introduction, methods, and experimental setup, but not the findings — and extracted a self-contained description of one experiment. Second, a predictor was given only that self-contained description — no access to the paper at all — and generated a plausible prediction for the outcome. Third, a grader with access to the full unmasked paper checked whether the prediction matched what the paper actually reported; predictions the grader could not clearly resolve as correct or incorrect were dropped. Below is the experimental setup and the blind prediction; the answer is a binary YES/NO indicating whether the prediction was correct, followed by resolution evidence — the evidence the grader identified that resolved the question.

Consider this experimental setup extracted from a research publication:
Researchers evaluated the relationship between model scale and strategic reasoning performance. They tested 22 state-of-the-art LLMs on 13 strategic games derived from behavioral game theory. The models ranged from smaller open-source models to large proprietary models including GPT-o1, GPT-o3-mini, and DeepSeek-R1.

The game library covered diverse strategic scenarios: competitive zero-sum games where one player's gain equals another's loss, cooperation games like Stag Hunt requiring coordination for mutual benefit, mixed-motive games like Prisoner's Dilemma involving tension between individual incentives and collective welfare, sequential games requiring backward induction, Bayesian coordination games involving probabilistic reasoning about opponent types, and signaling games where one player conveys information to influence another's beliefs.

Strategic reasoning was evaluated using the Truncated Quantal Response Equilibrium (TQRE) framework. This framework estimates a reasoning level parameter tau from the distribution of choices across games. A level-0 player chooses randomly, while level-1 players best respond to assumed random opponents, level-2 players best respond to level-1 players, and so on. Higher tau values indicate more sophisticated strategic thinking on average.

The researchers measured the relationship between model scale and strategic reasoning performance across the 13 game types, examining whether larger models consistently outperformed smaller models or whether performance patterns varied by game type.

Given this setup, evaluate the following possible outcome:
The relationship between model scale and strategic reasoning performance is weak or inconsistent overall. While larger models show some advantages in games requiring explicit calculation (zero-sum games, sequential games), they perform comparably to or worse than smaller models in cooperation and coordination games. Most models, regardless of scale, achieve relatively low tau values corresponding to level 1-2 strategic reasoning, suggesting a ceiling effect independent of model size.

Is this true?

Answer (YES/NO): NO